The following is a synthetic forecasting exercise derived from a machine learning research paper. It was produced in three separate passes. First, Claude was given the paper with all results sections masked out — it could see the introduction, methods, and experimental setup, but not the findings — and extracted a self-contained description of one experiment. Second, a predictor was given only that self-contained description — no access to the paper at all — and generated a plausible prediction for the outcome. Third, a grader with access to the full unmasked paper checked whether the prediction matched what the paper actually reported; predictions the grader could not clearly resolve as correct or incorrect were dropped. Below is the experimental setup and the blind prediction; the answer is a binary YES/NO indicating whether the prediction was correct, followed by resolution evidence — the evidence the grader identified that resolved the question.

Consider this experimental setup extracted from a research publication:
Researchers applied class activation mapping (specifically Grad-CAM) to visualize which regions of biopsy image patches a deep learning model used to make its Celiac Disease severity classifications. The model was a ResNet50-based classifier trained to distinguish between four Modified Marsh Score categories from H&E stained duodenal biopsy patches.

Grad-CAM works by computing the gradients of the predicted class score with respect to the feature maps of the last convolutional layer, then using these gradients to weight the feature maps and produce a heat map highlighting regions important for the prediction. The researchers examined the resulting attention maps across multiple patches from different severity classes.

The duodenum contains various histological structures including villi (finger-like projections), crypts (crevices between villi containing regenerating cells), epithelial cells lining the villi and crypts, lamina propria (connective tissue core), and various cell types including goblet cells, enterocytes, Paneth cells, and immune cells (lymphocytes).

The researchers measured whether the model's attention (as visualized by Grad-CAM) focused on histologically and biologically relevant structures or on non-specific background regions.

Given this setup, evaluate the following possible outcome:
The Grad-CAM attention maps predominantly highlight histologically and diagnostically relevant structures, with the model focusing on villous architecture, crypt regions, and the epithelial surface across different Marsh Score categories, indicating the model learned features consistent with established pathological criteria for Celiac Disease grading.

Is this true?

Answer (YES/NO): YES